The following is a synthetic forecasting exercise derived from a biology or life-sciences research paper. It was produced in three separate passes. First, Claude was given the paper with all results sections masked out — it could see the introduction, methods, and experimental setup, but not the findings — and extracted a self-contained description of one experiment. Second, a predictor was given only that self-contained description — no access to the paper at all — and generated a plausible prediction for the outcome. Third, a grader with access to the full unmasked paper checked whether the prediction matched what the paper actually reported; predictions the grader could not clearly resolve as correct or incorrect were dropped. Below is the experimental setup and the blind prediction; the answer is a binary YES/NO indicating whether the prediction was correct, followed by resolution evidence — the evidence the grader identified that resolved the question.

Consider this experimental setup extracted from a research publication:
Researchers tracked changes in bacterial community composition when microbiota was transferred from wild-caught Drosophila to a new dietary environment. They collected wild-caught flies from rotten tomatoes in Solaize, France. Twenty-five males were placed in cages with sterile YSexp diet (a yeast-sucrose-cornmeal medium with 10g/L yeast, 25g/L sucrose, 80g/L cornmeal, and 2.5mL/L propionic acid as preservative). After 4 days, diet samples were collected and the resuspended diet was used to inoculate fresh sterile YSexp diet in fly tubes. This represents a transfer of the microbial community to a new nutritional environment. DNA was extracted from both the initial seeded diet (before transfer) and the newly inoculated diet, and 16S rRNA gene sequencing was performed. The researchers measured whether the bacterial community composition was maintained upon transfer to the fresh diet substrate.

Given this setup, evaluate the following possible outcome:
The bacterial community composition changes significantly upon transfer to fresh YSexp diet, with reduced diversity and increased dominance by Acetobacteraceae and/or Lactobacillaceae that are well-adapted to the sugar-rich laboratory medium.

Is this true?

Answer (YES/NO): NO